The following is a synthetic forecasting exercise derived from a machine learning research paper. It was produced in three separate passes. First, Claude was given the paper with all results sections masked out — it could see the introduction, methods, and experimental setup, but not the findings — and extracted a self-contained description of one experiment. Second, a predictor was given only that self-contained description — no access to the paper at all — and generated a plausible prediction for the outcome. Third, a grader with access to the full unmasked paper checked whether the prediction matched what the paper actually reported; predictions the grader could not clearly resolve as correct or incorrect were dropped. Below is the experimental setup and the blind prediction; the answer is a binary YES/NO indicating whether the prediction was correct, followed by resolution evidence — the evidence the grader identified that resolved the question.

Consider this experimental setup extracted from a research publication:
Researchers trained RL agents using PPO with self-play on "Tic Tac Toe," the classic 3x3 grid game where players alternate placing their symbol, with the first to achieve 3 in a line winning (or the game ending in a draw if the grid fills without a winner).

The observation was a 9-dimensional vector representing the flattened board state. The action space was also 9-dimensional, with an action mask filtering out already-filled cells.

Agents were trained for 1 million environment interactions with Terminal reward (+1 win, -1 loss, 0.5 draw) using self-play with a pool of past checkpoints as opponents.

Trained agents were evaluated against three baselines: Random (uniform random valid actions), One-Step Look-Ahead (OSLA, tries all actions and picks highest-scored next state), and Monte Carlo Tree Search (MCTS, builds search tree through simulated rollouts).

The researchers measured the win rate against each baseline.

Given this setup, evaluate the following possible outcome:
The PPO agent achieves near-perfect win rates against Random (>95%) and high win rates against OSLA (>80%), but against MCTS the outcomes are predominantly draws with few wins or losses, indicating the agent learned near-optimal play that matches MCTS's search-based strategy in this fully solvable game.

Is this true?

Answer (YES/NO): YES